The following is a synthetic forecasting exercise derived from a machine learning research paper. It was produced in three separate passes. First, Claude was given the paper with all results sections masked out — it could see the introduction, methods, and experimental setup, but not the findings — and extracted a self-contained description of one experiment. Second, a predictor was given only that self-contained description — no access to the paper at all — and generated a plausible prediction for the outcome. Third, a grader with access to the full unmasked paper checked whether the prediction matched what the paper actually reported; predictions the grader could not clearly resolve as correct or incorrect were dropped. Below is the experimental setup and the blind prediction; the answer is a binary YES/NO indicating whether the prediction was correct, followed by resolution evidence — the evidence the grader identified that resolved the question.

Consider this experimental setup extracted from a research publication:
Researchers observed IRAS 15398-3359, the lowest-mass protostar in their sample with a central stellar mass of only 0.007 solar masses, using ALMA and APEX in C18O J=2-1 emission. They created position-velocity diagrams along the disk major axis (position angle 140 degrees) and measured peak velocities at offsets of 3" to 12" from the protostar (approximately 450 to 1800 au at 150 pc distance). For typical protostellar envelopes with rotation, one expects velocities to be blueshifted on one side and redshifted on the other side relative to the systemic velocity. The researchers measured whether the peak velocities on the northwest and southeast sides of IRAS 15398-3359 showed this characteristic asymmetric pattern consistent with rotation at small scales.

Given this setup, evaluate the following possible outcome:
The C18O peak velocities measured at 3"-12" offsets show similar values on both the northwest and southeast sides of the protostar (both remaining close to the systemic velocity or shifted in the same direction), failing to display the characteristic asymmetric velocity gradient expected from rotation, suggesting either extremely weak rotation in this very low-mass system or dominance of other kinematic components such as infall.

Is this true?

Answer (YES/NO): NO